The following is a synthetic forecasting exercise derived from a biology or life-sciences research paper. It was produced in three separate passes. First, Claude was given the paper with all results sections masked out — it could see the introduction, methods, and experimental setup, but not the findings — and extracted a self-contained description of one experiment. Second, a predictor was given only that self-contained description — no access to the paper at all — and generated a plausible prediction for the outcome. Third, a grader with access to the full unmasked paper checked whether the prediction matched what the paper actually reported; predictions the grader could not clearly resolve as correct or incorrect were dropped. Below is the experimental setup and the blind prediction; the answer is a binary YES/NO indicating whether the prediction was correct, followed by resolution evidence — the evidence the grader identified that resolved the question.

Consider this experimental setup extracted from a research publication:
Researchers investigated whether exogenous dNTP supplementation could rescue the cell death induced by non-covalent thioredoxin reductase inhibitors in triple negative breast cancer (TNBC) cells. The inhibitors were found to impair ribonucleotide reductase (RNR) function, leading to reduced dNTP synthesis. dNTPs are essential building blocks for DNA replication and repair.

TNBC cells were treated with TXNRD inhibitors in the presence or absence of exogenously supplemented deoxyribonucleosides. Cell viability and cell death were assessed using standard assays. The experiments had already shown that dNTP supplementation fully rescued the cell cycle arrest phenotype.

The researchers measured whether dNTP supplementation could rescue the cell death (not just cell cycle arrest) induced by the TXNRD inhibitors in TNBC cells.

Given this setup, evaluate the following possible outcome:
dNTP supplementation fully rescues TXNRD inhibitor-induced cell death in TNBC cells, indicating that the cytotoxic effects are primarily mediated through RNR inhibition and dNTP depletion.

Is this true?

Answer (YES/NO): NO